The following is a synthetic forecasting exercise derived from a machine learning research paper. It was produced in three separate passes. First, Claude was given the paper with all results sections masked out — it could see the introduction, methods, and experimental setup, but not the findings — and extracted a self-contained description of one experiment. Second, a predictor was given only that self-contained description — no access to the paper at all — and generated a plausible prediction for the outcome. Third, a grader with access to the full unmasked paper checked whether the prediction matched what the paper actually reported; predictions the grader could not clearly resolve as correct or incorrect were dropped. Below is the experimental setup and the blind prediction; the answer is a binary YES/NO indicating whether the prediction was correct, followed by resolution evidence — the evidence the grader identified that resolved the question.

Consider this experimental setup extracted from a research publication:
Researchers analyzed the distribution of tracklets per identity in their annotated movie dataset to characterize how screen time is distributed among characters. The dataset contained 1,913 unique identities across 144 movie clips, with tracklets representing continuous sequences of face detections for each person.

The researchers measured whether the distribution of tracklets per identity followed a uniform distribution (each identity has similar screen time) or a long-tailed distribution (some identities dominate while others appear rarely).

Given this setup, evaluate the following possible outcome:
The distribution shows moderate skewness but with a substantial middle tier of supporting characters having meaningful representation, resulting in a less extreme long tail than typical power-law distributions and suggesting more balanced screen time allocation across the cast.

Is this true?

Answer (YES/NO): NO